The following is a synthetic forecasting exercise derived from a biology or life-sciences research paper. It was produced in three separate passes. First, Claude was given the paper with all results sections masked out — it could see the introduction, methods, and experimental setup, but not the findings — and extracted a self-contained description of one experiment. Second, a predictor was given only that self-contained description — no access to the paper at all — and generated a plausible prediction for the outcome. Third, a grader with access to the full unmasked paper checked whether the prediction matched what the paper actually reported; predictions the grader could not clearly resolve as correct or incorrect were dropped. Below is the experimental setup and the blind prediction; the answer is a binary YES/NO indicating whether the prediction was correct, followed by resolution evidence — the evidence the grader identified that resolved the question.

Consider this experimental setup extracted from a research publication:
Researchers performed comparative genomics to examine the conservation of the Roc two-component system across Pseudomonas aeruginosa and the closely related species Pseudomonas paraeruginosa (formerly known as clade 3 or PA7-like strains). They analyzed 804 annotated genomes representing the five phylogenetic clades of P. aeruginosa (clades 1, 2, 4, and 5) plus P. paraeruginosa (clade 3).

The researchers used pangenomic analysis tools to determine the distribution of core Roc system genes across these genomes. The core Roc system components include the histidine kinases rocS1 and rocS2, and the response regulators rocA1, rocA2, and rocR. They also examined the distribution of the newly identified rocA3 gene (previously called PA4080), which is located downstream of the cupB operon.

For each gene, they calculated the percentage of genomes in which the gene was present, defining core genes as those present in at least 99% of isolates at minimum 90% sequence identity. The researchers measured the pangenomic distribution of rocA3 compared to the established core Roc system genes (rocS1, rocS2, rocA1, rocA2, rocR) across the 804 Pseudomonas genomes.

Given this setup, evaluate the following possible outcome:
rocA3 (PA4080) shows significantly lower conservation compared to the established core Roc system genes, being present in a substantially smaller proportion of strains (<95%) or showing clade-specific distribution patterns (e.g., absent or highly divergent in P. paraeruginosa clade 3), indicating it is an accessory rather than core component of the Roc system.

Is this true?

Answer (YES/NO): NO